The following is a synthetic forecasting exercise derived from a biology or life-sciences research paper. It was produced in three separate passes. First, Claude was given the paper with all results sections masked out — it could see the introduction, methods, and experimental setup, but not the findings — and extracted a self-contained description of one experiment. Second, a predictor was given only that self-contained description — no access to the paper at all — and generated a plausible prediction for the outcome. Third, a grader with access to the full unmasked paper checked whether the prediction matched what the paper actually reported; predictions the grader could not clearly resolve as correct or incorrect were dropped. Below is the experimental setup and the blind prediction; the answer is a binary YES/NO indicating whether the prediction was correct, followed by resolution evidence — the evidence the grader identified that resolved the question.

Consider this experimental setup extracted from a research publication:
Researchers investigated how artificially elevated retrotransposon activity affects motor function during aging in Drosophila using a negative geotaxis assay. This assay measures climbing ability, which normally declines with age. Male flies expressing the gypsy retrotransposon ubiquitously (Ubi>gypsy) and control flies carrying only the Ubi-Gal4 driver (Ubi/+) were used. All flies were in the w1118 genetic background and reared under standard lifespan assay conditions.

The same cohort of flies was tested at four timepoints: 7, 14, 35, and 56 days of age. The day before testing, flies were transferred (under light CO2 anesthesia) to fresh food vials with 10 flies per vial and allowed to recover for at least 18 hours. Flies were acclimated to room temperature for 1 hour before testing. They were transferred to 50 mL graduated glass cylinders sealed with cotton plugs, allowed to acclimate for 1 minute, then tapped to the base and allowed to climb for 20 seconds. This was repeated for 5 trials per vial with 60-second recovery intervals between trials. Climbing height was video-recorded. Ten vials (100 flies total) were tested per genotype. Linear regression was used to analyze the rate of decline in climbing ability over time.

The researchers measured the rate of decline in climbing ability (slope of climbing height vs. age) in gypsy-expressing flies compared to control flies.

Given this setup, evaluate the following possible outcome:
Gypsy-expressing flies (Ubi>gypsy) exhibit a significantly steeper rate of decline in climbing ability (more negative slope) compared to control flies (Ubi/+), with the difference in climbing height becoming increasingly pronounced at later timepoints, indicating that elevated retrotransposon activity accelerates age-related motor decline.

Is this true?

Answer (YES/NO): NO